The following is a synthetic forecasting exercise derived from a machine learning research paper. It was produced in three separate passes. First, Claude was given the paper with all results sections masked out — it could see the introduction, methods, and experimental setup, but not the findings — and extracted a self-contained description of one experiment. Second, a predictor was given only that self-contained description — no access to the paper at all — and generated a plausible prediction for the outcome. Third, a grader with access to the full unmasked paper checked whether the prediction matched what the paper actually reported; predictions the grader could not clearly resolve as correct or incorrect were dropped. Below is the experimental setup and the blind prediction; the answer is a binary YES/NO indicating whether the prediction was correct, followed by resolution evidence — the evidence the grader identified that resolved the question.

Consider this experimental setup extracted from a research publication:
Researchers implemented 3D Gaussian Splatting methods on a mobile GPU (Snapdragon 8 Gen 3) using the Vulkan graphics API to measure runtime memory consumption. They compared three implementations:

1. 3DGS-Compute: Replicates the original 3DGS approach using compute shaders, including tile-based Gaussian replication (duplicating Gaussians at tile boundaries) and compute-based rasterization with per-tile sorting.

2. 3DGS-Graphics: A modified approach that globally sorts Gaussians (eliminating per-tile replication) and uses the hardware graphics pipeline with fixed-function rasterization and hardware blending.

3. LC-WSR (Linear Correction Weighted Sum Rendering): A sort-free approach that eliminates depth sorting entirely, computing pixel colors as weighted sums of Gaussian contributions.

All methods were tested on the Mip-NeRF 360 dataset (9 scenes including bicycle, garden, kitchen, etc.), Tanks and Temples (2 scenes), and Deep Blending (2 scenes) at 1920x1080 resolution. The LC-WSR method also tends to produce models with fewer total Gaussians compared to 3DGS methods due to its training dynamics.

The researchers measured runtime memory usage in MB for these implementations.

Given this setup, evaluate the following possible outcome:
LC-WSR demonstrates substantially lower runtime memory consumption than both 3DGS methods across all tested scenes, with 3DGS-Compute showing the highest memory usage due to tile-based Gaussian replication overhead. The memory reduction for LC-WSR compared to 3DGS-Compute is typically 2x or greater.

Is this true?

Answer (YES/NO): NO